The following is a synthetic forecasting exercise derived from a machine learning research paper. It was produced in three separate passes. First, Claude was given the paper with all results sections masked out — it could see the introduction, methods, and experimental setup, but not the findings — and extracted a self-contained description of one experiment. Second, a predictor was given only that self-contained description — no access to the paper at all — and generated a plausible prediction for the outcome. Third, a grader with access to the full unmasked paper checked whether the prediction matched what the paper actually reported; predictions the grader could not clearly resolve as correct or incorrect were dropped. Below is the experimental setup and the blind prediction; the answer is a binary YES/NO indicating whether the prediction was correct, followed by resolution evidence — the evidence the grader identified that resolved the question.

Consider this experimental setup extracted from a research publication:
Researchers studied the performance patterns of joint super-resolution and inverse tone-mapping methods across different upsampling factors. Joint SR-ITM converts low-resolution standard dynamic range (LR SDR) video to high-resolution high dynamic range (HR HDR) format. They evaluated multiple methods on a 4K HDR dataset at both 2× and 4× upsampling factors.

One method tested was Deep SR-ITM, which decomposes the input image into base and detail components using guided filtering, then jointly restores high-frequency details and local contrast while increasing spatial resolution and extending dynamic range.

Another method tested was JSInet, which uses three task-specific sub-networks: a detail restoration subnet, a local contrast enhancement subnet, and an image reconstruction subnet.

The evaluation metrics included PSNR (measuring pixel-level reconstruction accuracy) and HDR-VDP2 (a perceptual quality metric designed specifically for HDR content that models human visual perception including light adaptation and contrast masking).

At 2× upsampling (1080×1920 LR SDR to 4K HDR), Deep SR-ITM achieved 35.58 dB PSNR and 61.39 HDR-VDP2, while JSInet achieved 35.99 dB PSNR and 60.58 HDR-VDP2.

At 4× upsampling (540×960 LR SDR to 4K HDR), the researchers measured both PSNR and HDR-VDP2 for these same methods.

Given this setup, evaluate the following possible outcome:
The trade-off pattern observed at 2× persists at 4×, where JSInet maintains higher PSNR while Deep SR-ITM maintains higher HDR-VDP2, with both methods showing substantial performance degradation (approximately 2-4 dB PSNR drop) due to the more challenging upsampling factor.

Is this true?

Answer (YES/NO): NO